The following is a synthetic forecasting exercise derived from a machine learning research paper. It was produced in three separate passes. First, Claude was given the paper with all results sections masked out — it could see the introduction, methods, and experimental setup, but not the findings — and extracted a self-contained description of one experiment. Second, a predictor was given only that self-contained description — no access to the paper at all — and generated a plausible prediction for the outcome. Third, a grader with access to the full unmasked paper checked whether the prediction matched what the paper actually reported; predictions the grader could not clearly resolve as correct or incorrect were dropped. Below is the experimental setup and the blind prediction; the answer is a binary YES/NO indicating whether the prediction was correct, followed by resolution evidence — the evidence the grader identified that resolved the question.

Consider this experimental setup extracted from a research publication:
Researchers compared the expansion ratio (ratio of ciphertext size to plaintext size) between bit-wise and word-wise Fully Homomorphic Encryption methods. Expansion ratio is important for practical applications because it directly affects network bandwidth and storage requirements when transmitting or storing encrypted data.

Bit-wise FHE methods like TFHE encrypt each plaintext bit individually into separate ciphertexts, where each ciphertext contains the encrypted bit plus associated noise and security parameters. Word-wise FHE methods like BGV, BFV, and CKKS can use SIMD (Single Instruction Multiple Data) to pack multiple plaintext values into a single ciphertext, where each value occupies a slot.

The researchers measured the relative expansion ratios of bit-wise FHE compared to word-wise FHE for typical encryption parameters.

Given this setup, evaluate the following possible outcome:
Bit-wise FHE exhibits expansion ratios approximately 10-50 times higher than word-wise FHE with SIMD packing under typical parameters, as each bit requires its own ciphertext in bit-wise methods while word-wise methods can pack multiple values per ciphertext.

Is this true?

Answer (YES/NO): NO